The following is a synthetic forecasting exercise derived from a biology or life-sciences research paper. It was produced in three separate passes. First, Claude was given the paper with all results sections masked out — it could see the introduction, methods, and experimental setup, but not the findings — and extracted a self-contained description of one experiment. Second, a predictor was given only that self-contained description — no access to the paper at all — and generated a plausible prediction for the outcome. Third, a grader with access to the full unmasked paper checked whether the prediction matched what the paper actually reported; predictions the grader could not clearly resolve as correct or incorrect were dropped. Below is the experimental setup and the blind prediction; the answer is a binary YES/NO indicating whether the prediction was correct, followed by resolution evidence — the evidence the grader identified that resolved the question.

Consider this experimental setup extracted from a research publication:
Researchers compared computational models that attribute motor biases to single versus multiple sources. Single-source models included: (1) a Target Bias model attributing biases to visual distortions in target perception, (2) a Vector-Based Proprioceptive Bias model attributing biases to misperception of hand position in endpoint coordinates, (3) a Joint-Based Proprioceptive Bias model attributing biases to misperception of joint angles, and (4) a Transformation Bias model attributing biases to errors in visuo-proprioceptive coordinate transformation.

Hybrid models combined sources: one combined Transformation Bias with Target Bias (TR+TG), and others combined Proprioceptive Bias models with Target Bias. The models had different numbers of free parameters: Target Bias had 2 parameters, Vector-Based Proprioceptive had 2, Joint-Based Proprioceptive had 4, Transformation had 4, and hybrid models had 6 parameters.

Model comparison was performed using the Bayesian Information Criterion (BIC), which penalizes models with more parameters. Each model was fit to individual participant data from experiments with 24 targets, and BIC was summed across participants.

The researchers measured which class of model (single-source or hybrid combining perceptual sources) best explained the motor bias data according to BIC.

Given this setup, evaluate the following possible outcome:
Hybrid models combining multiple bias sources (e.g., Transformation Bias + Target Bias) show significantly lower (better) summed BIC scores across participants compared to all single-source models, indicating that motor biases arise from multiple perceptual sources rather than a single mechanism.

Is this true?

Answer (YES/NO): YES